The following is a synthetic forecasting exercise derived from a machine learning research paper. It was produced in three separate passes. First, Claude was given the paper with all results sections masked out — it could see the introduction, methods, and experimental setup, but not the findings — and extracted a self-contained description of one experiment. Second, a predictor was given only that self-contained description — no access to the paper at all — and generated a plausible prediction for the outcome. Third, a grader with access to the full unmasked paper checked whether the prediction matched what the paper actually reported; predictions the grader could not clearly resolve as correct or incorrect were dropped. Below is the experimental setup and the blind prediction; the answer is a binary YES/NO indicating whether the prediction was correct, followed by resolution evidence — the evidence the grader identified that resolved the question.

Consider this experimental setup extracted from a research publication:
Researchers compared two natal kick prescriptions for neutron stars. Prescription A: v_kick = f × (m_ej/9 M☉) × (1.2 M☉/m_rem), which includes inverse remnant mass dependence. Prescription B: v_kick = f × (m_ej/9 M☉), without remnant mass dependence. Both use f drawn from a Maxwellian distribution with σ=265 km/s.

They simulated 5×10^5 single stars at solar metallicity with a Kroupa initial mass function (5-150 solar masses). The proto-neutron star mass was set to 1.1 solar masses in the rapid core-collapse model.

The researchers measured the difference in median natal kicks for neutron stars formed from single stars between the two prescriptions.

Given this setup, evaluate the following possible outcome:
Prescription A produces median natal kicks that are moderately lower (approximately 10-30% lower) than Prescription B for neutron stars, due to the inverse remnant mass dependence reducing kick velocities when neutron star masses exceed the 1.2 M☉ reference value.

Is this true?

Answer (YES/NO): NO